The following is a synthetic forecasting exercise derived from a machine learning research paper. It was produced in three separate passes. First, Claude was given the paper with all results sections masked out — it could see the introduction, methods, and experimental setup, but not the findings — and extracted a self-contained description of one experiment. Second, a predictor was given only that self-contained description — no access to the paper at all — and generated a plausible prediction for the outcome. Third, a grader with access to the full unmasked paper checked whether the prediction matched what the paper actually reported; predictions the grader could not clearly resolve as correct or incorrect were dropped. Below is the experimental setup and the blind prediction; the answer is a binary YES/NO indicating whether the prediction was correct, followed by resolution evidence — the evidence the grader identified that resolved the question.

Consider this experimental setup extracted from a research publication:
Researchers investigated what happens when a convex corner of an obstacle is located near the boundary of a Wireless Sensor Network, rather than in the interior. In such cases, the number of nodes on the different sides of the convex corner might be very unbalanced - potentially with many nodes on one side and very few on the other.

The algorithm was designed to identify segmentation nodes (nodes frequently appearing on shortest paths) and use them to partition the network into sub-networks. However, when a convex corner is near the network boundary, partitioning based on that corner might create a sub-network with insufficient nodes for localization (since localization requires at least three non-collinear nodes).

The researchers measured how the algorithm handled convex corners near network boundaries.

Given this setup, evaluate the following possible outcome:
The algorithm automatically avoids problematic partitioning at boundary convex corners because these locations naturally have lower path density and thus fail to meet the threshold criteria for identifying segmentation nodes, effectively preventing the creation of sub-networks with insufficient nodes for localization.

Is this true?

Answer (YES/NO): NO